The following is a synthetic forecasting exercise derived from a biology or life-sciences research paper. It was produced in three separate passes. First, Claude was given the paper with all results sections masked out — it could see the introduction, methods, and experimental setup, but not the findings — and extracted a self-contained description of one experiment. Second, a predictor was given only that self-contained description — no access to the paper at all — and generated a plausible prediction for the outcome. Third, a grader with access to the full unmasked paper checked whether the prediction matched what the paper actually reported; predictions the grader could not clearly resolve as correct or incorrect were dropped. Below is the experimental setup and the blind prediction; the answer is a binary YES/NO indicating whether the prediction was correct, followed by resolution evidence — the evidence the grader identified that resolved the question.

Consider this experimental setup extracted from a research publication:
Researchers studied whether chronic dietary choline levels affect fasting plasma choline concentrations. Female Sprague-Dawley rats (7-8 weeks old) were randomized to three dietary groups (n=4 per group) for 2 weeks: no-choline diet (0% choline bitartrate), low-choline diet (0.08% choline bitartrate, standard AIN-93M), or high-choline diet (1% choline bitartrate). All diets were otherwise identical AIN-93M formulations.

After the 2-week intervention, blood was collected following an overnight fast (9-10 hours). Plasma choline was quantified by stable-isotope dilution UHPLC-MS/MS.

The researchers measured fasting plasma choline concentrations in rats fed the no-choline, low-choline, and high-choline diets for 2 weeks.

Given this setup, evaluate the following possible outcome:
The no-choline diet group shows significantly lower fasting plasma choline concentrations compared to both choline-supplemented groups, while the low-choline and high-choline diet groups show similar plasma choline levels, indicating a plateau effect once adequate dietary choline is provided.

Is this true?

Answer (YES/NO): NO